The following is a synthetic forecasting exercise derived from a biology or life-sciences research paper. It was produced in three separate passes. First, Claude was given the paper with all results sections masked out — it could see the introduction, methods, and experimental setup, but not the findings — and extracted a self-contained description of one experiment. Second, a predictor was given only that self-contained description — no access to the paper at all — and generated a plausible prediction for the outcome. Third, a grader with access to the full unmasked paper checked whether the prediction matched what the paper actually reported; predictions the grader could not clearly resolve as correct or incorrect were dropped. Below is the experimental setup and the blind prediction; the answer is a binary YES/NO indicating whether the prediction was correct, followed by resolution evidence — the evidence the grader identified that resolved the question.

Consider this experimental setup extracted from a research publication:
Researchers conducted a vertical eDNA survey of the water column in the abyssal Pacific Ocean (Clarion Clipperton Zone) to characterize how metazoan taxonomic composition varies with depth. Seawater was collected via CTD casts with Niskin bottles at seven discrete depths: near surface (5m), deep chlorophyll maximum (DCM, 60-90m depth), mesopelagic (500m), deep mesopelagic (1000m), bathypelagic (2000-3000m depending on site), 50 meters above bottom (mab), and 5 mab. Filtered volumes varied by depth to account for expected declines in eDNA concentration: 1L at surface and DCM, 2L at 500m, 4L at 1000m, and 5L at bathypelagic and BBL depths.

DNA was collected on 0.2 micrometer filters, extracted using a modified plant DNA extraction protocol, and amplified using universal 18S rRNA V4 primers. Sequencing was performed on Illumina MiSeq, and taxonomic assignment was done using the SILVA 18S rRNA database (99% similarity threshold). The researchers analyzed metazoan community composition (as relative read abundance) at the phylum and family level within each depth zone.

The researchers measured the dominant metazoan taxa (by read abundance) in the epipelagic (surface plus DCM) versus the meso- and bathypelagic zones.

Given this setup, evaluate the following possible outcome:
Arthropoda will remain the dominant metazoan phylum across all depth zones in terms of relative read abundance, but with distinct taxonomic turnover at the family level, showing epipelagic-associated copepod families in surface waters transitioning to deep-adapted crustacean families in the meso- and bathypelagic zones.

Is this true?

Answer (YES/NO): NO